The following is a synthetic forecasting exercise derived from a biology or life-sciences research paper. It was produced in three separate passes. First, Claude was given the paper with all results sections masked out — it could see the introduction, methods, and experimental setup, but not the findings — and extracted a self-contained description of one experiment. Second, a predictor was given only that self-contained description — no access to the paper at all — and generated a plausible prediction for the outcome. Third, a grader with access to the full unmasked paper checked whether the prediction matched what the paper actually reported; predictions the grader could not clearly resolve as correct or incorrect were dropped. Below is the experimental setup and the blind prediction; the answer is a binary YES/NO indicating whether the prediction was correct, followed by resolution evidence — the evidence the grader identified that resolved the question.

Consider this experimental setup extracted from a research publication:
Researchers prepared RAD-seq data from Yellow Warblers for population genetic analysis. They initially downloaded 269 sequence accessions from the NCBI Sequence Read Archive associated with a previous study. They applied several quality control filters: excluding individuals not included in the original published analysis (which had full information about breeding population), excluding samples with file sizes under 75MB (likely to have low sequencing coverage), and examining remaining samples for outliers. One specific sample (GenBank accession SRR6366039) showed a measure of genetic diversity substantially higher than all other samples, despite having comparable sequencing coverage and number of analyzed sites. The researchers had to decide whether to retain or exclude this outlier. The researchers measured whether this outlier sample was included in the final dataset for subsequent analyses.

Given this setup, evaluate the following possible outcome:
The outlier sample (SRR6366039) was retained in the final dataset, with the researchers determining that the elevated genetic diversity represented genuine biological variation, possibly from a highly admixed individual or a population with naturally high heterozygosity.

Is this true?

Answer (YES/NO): NO